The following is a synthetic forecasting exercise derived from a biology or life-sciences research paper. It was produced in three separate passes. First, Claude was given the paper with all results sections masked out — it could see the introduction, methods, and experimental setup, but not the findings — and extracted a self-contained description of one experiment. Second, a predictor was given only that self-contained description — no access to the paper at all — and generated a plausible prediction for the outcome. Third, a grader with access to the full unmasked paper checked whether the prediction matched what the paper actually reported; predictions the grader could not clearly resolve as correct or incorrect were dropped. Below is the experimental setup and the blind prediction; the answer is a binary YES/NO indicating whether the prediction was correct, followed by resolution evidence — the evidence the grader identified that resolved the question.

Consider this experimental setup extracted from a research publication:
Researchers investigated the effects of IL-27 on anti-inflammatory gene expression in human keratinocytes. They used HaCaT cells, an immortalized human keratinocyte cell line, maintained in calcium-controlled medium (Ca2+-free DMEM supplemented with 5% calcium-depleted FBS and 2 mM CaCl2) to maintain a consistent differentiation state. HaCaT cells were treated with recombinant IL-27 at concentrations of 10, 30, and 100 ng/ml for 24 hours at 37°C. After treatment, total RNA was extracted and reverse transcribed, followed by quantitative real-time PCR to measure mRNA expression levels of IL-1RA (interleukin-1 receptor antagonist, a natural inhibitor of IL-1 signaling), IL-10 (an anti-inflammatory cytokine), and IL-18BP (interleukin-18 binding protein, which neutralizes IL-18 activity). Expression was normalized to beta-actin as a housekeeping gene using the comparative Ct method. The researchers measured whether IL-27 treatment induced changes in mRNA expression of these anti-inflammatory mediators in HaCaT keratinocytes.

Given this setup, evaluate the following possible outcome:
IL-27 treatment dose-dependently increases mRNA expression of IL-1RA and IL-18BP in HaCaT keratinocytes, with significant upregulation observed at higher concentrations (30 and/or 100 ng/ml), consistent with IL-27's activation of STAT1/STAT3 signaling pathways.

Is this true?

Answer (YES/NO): NO